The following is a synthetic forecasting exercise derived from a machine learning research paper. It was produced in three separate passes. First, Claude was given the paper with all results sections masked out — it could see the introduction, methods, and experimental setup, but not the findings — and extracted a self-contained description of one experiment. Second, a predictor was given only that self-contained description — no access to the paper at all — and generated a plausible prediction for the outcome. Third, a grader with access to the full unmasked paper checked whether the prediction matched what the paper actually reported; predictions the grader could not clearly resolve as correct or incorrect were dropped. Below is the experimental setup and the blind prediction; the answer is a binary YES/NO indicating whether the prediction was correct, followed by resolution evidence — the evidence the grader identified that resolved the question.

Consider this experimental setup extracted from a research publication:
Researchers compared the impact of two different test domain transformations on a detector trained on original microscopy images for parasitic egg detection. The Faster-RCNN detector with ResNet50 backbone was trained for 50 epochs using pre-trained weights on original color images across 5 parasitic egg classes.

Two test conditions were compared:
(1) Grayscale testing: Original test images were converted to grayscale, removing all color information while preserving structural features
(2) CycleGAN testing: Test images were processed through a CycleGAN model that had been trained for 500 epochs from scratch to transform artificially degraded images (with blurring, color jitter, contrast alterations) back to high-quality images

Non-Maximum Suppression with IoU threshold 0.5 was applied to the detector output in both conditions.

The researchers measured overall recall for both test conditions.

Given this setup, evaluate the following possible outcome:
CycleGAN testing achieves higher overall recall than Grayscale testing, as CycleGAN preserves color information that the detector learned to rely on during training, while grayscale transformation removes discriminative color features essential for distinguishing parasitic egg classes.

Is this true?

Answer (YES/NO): NO